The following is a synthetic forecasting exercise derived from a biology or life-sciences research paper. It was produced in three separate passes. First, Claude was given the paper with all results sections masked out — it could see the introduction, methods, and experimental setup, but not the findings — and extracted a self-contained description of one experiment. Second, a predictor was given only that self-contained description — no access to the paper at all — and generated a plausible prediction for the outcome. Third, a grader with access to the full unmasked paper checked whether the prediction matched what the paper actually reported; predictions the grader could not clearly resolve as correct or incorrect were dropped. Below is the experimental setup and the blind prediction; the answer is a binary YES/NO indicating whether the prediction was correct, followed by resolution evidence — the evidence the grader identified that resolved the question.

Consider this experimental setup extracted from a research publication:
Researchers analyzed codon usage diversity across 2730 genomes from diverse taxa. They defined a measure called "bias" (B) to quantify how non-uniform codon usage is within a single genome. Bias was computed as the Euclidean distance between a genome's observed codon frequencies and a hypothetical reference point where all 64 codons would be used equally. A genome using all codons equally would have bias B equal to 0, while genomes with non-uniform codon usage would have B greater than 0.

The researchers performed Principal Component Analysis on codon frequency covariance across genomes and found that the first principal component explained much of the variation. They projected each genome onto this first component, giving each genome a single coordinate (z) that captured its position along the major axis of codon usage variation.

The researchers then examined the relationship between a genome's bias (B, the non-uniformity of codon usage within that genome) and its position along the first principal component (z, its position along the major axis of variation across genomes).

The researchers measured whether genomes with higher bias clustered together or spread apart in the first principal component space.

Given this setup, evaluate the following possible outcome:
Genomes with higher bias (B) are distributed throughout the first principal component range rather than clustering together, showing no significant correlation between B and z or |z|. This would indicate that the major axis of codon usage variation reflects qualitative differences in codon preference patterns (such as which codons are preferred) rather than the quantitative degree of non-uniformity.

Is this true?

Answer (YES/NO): NO